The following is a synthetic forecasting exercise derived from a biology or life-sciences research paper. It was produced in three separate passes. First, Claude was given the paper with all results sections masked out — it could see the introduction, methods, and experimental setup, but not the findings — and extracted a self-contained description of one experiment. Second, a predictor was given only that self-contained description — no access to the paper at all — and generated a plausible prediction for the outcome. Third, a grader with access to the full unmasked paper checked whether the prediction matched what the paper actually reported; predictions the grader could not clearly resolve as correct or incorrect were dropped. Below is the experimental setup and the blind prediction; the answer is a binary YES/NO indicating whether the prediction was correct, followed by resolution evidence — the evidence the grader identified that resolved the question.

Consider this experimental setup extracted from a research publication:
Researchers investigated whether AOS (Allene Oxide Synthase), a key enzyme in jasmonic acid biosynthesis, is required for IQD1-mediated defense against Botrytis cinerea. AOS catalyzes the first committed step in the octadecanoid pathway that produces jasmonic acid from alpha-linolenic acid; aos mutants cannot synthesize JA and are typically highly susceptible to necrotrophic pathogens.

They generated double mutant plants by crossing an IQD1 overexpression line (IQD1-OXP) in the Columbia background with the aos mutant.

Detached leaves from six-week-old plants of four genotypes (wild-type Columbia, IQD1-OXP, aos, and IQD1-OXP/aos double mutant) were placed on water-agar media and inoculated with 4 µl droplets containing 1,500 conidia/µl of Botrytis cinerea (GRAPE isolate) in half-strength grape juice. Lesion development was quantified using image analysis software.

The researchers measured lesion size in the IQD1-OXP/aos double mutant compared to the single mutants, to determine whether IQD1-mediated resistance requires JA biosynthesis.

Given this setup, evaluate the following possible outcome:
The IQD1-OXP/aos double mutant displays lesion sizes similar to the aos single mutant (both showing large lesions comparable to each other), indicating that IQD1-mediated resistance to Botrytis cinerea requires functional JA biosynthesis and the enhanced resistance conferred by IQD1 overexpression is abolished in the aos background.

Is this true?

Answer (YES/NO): NO